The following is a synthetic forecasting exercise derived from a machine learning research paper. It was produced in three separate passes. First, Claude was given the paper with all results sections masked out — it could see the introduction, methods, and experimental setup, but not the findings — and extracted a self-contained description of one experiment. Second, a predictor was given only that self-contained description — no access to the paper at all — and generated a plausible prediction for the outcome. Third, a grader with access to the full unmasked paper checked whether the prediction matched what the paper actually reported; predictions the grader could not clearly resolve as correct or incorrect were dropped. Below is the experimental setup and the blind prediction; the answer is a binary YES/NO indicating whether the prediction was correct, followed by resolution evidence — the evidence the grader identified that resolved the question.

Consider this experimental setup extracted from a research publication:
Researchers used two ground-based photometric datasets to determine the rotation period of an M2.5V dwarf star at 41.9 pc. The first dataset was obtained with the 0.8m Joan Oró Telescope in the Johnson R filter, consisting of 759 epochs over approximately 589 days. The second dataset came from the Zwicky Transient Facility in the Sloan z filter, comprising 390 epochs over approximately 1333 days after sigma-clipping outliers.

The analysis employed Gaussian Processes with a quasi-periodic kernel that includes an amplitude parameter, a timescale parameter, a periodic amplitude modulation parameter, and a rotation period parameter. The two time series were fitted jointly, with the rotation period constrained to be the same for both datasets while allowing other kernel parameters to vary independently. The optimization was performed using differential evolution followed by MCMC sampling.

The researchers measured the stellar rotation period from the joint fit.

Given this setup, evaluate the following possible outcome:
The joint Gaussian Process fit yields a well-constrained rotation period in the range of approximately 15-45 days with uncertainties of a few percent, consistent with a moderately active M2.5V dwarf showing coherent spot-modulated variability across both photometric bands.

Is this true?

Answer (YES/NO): NO